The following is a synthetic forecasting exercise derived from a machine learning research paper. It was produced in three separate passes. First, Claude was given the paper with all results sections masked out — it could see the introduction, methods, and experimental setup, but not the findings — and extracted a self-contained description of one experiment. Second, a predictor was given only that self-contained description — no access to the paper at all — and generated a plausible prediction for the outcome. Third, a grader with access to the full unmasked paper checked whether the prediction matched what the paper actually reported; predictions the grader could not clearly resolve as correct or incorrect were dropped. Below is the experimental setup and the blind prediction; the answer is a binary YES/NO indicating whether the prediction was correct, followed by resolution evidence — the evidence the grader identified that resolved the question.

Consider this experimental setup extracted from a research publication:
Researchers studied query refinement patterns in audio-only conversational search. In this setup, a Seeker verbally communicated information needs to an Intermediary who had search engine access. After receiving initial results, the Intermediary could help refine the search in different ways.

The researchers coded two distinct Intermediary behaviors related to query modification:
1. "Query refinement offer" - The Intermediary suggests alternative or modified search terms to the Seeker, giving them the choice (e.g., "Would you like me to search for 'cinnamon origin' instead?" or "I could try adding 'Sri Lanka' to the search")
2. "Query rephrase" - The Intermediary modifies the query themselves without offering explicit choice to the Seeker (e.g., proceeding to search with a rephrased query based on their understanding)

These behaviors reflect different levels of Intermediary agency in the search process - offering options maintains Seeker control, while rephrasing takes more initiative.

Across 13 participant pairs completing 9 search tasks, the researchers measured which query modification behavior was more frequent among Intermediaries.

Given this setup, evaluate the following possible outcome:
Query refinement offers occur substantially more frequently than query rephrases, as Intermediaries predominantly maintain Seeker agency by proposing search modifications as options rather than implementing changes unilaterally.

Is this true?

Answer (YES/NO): YES